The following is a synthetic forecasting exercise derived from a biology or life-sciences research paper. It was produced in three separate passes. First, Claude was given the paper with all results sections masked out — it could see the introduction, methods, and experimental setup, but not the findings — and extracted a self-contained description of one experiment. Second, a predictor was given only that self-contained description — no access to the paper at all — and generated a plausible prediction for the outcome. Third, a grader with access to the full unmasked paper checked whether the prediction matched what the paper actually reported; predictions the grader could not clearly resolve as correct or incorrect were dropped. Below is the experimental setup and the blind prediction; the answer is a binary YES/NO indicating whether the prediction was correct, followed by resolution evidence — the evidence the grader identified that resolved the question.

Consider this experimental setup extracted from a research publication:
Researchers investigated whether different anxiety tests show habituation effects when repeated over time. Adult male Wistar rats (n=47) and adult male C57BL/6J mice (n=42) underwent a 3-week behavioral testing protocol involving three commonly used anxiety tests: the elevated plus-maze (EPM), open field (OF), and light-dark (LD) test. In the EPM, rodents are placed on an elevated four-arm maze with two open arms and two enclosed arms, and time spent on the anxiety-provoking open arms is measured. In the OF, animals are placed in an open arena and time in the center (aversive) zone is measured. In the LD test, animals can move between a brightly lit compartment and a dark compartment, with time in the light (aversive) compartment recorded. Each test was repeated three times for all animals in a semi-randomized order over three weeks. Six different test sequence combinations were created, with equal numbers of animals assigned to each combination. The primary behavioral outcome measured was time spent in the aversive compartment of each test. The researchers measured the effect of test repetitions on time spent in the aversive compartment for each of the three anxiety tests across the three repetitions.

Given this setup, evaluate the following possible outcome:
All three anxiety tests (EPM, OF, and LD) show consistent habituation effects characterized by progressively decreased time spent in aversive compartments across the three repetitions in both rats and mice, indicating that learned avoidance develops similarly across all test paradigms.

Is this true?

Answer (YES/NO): NO